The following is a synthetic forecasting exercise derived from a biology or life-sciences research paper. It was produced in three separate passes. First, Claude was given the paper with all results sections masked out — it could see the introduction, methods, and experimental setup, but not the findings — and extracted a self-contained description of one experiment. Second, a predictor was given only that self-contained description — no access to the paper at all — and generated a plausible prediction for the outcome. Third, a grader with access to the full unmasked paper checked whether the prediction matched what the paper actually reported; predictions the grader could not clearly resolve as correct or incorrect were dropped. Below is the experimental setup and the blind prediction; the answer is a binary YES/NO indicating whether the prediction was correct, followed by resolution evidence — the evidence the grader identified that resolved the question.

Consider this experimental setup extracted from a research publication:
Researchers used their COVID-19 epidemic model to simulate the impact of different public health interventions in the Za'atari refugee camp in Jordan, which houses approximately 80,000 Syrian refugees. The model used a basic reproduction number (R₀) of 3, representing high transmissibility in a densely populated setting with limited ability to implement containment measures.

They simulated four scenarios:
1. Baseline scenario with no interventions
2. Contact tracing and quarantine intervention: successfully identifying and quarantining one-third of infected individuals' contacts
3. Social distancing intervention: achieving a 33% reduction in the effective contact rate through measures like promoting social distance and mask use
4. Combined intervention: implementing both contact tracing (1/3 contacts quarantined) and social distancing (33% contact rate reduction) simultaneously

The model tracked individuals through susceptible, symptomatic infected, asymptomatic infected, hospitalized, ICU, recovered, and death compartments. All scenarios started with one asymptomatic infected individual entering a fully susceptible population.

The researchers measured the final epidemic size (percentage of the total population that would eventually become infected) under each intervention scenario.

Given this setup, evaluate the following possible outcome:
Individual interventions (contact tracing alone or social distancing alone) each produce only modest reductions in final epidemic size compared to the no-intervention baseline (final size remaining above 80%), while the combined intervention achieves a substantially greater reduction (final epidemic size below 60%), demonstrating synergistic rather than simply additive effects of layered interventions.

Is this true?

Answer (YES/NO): NO